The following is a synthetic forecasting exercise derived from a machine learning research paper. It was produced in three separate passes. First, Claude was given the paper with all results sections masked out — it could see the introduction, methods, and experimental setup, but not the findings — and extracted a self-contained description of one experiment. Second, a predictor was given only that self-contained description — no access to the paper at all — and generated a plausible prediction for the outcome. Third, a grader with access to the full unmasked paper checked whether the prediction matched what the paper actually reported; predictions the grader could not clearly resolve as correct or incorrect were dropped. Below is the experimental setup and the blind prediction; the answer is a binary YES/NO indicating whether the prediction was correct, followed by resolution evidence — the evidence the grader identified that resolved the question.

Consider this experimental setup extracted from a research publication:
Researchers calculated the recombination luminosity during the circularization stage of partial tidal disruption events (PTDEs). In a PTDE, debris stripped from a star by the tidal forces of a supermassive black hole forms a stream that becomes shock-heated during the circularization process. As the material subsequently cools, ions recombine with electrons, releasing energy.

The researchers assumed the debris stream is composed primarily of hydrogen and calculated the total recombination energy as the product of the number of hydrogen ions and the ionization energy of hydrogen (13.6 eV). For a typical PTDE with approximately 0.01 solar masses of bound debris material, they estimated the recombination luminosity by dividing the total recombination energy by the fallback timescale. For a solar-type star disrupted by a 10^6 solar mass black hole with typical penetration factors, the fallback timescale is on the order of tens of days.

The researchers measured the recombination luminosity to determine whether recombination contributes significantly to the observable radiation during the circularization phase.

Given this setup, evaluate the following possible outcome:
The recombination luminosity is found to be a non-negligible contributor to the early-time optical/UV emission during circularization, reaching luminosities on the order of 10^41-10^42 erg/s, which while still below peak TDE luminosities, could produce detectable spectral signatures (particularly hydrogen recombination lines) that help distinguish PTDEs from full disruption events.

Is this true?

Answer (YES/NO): NO